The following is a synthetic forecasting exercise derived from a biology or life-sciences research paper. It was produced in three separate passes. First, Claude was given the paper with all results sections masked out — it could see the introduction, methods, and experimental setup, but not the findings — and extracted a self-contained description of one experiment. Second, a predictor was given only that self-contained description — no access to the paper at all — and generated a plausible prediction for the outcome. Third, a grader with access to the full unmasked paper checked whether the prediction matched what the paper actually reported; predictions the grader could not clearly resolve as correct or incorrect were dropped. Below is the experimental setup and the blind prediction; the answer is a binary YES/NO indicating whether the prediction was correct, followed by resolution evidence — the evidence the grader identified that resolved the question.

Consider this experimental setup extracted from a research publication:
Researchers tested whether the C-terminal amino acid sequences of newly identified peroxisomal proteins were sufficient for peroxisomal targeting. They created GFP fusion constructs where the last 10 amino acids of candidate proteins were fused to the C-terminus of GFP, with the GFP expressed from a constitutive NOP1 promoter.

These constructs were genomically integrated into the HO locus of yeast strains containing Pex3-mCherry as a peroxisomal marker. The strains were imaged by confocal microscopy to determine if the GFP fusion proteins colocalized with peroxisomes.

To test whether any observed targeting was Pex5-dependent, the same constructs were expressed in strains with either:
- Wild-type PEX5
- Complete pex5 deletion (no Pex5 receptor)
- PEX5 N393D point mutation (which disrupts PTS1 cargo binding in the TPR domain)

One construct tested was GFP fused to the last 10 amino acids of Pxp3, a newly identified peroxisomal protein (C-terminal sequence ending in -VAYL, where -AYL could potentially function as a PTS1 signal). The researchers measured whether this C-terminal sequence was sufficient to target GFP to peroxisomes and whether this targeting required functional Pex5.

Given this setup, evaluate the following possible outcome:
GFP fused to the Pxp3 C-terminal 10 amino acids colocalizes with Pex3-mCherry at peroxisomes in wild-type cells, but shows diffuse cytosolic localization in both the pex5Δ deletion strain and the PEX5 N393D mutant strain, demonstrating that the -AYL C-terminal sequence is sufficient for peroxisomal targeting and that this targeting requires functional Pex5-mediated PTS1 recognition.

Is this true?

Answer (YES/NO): YES